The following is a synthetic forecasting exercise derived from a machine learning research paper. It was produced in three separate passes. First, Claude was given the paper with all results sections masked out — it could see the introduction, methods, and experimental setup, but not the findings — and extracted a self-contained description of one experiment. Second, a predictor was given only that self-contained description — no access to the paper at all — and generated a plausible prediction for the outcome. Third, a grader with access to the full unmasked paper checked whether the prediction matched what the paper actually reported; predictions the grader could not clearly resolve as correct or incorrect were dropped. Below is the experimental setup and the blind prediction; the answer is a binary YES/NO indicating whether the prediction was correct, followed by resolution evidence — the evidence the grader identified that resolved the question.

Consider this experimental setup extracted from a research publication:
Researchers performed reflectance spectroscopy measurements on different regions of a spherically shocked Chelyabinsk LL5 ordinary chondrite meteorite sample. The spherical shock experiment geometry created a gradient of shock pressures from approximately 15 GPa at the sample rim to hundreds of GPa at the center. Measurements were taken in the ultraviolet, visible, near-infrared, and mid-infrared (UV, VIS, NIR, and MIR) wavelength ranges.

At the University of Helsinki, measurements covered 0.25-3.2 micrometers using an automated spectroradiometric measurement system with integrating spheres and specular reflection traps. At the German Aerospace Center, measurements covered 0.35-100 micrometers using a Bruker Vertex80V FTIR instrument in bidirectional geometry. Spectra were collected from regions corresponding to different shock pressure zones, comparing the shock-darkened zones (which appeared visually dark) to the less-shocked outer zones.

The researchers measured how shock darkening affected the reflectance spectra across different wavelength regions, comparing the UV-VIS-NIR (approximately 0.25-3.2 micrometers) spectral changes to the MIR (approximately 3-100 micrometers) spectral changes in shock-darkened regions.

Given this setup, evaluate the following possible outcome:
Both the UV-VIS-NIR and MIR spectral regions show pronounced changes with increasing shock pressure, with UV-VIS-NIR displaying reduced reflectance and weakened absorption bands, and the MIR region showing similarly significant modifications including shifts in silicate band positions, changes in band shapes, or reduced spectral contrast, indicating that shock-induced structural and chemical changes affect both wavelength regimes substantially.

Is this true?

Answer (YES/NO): NO